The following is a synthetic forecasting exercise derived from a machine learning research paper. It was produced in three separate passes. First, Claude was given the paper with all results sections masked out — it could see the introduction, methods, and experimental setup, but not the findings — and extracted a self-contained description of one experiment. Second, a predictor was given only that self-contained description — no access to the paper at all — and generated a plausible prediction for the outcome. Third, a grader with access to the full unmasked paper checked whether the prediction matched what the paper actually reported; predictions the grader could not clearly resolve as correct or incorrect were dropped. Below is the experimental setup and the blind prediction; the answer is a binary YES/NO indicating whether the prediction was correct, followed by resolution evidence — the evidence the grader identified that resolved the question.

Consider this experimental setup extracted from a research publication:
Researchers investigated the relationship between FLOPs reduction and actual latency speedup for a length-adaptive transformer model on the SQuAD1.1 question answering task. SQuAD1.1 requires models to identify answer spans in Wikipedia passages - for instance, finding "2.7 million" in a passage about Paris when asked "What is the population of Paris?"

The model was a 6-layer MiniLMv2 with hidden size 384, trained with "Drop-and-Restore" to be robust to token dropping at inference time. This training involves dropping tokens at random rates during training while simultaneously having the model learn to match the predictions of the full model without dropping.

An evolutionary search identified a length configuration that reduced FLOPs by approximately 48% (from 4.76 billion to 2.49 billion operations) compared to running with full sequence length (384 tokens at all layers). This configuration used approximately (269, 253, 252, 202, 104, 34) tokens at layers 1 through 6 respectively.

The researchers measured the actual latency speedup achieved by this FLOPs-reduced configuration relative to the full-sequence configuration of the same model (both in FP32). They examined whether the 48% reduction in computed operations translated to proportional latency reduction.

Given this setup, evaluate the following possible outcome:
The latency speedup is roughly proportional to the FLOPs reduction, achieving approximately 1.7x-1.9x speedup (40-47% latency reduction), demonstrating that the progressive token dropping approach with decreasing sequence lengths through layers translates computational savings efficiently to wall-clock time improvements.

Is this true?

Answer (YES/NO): NO